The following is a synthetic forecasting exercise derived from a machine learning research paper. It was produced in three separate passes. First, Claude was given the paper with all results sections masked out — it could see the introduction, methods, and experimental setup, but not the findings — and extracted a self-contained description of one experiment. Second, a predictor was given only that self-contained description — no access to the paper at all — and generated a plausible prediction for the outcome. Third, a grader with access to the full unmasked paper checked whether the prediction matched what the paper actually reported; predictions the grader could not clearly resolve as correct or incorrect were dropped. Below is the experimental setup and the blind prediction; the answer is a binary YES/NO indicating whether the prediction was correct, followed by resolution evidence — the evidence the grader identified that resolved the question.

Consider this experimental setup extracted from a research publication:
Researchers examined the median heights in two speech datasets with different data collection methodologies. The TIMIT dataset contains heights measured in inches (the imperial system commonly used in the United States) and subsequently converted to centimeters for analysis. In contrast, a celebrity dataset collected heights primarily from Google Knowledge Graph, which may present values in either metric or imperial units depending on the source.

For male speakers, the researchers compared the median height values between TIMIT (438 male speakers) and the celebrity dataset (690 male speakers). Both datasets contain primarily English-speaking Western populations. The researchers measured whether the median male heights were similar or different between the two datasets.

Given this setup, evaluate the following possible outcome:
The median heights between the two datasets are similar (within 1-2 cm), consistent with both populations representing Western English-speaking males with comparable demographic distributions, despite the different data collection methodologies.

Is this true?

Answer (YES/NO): YES